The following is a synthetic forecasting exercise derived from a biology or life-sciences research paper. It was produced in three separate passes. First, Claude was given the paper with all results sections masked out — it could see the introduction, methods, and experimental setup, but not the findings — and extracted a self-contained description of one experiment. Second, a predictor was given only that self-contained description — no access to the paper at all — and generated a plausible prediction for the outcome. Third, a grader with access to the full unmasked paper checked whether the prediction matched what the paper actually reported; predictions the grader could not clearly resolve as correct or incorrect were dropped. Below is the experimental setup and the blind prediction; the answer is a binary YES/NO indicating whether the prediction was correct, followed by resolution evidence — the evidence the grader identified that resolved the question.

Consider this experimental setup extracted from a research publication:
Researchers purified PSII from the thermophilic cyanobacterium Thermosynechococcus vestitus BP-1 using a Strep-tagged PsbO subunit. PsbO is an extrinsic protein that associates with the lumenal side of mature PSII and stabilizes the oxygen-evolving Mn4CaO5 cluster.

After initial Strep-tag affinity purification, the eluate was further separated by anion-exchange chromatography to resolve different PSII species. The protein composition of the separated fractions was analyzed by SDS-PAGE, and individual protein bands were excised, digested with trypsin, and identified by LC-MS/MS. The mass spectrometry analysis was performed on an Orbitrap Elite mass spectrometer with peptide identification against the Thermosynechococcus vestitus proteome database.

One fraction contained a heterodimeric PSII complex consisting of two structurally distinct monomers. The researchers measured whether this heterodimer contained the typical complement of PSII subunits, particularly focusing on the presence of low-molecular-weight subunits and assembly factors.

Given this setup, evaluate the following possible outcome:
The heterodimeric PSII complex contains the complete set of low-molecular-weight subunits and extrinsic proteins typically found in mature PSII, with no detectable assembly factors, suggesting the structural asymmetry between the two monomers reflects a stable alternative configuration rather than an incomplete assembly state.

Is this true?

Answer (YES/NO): NO